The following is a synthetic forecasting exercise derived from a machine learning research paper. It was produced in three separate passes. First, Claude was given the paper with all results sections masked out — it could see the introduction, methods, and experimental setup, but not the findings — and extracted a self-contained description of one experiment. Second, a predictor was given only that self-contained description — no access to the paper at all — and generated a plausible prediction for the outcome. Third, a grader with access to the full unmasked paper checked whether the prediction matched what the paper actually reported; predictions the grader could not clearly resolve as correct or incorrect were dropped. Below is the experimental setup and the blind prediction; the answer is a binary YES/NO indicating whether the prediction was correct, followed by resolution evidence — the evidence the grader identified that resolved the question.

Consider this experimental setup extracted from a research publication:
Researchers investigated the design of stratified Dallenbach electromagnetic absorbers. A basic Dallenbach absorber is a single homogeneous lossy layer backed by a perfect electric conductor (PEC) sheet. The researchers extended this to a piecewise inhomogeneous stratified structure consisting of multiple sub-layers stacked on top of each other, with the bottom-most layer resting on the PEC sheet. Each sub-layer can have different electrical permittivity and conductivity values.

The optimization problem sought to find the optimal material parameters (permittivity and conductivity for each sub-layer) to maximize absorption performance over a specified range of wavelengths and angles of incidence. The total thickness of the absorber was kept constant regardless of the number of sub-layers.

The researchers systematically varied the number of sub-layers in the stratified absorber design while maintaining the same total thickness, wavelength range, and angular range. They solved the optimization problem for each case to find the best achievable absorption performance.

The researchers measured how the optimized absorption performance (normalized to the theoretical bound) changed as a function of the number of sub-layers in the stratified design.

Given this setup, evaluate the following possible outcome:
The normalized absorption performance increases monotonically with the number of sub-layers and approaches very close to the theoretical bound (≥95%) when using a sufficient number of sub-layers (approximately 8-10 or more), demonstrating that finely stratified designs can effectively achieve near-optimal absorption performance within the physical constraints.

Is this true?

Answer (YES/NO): NO